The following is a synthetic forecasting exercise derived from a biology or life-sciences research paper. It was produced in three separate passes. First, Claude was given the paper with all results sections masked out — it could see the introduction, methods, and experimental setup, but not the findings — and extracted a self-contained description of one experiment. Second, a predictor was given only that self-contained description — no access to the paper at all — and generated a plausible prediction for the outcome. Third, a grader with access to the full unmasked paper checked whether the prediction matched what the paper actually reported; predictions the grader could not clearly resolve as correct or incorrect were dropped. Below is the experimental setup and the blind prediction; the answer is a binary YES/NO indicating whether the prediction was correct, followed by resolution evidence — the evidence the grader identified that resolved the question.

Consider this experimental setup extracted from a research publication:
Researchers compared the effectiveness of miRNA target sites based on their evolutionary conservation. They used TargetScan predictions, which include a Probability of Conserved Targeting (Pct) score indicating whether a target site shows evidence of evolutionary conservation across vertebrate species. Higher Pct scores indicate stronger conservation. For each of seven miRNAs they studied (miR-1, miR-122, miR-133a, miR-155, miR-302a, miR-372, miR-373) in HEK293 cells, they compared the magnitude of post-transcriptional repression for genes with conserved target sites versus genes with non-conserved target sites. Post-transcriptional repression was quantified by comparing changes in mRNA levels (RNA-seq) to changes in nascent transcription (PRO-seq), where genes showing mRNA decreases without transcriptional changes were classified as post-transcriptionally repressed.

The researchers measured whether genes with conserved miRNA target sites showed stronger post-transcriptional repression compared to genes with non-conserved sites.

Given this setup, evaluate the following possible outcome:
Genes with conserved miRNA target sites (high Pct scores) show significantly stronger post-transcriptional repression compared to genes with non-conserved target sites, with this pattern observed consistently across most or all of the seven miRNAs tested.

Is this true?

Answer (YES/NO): NO